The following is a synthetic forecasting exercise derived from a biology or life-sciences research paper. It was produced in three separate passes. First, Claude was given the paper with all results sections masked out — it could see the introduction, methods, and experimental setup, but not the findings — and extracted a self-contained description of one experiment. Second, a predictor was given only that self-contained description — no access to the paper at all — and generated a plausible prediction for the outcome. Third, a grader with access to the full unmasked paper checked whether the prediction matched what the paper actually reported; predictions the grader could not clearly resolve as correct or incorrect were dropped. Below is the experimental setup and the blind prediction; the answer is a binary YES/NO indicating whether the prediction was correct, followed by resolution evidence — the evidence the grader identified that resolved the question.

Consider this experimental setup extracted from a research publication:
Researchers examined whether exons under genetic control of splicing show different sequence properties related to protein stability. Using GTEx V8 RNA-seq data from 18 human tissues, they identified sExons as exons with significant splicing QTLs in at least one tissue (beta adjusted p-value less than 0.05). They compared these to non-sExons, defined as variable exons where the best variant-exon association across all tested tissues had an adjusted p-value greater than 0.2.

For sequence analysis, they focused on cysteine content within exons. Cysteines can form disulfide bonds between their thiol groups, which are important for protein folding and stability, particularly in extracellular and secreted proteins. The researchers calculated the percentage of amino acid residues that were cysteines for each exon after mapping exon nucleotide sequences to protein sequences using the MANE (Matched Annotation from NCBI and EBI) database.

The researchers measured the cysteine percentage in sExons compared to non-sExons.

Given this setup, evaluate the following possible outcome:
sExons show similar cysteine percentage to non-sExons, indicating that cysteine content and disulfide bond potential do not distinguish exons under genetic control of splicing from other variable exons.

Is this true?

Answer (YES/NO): NO